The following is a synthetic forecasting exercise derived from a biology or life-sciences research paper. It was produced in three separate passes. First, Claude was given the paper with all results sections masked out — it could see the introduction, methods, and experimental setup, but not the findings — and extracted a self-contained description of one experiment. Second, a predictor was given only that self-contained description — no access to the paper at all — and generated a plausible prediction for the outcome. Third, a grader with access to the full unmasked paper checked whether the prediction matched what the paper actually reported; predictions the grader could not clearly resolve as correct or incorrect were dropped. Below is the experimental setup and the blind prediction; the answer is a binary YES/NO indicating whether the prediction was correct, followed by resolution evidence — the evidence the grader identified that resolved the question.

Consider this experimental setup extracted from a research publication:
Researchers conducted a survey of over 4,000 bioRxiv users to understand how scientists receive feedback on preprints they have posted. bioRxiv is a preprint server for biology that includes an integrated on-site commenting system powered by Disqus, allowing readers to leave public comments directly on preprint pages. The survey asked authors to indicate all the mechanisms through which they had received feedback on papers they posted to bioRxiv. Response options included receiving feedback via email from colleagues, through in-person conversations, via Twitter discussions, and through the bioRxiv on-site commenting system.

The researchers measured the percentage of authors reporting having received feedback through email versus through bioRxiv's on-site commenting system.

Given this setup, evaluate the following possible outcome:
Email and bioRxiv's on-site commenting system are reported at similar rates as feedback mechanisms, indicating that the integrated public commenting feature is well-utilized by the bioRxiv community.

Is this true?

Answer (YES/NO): NO